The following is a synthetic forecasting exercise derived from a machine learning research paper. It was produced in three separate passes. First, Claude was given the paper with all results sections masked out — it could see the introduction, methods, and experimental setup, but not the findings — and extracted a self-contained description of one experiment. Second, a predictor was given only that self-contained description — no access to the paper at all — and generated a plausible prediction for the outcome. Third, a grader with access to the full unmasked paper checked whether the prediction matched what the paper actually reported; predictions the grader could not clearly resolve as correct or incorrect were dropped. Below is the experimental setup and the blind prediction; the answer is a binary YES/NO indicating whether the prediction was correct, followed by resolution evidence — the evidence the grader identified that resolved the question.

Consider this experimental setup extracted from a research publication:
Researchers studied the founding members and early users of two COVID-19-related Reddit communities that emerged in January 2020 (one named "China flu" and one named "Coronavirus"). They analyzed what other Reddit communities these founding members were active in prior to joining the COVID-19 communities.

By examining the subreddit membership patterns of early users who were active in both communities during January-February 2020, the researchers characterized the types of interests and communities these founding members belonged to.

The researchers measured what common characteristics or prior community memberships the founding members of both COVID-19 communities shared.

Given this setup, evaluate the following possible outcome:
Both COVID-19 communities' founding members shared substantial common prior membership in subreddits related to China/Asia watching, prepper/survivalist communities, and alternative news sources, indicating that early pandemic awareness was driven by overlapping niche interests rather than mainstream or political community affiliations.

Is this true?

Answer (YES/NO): NO